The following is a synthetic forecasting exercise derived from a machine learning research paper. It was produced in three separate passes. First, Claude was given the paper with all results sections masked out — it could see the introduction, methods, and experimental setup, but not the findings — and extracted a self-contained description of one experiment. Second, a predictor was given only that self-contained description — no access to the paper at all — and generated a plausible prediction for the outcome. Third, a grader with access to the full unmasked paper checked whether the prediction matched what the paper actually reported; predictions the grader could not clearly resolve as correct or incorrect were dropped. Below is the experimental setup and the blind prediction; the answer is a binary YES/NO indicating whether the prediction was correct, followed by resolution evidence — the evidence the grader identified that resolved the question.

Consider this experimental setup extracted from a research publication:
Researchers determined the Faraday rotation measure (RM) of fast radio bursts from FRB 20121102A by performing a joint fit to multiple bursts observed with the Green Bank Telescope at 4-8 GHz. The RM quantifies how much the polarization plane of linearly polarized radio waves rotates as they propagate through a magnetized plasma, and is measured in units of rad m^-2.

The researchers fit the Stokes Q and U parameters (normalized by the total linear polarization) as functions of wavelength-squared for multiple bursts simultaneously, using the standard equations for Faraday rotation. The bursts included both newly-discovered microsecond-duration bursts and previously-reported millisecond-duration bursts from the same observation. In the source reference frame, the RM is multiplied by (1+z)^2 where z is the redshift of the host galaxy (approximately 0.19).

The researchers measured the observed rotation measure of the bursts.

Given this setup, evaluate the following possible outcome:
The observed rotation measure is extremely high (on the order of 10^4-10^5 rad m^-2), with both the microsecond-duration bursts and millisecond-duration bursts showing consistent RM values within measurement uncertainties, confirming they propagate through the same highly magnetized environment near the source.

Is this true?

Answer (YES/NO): YES